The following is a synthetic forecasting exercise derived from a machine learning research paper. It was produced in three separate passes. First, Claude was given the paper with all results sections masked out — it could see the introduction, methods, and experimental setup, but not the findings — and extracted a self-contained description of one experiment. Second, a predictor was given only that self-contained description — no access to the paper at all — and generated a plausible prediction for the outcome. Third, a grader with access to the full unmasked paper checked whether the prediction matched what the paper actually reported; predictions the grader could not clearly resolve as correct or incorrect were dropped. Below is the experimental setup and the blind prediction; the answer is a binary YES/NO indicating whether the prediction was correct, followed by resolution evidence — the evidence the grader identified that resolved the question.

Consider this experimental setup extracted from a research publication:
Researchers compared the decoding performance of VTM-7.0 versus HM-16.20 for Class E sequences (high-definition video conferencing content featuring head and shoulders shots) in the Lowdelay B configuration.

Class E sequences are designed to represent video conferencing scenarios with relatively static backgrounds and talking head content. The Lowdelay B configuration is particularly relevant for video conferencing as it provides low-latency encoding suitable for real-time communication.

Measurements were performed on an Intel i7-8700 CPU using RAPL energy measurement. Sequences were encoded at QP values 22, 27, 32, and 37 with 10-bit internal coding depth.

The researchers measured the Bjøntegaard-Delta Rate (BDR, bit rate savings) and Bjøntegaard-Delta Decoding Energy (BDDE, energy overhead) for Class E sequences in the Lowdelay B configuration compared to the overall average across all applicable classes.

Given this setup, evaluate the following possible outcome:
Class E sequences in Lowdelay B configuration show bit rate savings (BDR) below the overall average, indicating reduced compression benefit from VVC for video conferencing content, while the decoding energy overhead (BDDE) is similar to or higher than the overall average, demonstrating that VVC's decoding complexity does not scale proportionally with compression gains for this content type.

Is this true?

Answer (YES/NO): NO